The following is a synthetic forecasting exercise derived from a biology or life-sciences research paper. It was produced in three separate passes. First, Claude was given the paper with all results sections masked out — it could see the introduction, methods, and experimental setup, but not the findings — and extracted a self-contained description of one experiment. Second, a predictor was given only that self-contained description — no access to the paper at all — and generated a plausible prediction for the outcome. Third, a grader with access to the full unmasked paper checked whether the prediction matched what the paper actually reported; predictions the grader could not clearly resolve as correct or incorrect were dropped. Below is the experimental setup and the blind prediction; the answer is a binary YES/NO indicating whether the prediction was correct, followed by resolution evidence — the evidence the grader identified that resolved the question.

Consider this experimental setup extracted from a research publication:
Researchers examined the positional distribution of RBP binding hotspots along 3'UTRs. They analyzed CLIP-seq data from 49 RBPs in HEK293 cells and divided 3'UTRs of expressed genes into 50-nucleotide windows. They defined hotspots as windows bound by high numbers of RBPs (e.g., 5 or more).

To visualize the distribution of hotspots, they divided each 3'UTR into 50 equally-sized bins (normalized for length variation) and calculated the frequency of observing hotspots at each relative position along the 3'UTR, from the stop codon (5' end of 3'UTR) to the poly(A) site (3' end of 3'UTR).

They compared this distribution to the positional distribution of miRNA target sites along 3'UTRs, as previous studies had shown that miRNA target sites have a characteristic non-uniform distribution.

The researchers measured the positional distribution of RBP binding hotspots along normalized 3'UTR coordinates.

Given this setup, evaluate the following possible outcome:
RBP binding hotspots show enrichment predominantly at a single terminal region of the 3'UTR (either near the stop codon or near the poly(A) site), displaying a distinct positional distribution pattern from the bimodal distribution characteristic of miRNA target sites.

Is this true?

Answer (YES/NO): NO